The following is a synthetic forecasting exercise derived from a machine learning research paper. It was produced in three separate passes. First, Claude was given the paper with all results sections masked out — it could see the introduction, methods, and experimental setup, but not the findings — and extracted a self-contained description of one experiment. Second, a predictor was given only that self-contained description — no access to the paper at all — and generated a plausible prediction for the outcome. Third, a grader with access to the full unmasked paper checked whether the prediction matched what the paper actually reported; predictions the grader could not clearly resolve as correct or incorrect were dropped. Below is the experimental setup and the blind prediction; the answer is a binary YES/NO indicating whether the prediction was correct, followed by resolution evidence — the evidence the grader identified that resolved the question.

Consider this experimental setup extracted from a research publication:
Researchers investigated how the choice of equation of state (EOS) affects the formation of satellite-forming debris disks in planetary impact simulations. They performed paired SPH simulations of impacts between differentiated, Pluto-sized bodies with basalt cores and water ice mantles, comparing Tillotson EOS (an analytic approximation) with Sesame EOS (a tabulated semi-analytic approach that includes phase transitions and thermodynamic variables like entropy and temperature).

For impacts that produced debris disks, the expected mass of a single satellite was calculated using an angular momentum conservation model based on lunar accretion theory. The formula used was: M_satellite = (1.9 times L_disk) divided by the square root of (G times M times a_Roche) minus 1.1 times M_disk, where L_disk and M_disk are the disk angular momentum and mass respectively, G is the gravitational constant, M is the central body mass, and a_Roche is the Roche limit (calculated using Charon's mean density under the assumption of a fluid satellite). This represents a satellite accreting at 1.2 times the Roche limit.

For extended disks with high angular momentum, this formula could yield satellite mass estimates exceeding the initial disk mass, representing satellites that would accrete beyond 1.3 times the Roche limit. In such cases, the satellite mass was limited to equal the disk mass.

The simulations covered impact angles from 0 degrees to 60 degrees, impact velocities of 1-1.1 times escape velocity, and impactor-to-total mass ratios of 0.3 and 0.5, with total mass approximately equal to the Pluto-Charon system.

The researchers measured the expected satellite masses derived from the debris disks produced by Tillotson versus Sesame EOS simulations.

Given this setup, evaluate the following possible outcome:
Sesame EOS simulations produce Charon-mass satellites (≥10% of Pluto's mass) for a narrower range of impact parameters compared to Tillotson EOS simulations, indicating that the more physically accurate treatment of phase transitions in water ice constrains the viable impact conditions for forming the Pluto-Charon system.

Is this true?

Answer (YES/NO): NO